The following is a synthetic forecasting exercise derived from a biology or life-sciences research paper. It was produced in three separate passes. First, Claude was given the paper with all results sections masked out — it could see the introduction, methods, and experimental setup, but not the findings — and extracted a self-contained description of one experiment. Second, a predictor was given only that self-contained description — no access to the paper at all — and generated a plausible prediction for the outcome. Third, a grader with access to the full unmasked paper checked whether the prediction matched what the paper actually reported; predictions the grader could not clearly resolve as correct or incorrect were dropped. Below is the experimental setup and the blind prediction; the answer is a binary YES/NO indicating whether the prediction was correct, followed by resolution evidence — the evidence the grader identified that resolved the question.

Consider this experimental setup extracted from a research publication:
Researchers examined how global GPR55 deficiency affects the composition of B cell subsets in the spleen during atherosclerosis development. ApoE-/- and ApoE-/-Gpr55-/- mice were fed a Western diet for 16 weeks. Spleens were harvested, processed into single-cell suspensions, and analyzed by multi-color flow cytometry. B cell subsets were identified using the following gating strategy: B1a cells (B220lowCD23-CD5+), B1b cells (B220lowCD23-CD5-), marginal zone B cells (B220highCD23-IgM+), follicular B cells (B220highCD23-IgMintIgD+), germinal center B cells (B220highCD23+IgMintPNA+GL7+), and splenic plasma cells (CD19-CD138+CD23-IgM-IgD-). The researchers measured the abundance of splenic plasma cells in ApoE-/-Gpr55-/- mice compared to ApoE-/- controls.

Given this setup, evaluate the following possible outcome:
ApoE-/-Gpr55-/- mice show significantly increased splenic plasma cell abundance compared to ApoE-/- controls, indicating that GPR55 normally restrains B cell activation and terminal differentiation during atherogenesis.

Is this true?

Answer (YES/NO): NO